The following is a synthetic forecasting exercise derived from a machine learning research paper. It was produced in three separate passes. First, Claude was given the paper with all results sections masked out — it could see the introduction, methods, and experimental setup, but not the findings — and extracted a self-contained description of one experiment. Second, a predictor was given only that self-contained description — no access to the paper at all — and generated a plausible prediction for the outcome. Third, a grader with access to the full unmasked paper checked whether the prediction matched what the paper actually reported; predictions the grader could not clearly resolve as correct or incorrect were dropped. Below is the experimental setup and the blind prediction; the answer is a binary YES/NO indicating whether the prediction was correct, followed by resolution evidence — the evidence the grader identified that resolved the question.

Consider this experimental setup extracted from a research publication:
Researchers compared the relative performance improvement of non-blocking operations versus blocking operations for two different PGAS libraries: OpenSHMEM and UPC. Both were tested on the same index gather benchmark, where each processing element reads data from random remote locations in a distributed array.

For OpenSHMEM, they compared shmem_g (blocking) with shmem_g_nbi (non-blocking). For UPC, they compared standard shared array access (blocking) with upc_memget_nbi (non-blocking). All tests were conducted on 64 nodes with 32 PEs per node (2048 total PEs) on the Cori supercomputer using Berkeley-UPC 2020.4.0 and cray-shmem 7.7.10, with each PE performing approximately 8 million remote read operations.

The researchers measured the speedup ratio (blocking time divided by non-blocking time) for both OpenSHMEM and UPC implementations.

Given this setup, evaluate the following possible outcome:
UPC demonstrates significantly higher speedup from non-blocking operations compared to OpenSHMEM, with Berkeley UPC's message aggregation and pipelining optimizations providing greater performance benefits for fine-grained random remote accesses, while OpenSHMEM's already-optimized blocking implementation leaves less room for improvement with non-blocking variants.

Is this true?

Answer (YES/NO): NO